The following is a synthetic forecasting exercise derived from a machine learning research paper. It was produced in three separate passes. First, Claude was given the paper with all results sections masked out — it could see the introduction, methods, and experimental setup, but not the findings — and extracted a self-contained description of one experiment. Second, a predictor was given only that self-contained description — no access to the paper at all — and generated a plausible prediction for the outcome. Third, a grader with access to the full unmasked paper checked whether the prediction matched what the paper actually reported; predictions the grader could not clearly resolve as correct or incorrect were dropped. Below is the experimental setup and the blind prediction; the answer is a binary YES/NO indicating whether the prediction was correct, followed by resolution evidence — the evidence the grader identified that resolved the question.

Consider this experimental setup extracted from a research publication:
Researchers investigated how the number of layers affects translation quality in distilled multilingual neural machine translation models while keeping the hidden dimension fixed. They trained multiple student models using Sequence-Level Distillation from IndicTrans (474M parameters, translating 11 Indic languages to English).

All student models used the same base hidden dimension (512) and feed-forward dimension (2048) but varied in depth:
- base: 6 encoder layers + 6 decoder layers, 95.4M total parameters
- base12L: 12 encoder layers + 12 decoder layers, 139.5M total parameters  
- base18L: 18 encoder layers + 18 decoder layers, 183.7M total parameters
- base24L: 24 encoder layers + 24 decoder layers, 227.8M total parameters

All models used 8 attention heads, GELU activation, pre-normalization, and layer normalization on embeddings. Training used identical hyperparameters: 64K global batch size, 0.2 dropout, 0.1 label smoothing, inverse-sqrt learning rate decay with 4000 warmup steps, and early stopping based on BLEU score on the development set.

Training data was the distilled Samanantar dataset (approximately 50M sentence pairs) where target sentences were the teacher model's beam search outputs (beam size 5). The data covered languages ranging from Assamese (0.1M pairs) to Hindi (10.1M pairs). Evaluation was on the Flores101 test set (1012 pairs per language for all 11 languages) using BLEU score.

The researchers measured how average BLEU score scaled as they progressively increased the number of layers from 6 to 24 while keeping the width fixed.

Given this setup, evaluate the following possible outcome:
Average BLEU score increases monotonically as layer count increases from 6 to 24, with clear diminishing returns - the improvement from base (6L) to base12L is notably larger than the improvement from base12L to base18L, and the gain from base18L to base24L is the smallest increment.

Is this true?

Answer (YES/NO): NO